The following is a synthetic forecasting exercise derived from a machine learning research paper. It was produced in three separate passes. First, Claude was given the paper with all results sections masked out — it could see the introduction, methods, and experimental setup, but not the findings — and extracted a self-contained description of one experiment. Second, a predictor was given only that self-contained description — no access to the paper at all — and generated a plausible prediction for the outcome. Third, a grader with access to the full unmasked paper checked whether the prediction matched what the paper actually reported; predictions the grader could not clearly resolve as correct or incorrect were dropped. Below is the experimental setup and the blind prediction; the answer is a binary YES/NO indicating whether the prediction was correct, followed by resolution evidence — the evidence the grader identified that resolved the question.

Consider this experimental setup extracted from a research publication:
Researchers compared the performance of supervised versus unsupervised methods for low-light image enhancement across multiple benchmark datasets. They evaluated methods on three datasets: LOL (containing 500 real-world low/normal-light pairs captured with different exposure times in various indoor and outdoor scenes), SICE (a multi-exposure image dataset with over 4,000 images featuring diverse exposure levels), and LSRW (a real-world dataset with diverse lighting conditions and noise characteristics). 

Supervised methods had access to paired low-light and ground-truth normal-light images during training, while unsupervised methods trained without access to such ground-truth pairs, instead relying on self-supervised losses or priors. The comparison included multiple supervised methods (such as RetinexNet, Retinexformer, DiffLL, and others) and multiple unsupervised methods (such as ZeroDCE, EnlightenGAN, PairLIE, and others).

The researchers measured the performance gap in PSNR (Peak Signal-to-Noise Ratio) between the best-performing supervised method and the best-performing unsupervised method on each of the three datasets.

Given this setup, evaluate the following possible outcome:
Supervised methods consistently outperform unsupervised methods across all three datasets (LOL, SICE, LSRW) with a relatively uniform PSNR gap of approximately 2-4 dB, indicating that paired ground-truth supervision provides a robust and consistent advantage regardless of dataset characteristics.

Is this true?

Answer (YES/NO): NO